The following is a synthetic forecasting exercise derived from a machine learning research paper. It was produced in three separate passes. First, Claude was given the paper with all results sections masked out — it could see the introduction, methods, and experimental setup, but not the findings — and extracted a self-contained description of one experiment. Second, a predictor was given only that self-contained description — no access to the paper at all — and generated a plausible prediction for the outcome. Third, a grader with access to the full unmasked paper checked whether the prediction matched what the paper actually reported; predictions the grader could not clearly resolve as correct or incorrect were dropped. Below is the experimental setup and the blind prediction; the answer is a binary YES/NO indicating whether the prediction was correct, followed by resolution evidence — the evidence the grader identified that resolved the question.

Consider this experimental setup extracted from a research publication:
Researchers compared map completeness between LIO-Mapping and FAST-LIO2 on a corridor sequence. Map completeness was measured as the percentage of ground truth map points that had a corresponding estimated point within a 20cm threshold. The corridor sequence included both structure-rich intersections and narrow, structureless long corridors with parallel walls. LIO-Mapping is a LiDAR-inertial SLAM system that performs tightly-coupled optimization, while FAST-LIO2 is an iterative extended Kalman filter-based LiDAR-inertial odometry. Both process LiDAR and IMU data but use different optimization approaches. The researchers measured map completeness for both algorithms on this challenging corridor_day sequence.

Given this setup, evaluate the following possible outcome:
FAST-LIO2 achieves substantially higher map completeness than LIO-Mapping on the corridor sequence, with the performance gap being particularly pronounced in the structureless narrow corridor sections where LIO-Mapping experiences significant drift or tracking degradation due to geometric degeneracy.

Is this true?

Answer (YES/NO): NO